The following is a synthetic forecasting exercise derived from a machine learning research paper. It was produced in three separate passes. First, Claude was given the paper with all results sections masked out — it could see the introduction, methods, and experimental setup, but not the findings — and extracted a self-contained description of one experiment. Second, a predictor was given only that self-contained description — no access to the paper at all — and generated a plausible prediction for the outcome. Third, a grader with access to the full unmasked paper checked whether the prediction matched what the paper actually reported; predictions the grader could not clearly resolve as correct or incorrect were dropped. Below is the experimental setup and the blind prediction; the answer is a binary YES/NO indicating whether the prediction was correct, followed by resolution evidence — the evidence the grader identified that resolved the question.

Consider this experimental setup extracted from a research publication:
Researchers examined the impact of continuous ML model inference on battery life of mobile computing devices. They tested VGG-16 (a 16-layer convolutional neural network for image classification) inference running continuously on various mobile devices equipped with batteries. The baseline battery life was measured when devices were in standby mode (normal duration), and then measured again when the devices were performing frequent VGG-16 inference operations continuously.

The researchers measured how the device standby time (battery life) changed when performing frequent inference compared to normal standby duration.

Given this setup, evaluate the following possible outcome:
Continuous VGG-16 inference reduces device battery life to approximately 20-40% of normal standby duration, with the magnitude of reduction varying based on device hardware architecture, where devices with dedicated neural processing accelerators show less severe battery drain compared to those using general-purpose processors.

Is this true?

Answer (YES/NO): NO